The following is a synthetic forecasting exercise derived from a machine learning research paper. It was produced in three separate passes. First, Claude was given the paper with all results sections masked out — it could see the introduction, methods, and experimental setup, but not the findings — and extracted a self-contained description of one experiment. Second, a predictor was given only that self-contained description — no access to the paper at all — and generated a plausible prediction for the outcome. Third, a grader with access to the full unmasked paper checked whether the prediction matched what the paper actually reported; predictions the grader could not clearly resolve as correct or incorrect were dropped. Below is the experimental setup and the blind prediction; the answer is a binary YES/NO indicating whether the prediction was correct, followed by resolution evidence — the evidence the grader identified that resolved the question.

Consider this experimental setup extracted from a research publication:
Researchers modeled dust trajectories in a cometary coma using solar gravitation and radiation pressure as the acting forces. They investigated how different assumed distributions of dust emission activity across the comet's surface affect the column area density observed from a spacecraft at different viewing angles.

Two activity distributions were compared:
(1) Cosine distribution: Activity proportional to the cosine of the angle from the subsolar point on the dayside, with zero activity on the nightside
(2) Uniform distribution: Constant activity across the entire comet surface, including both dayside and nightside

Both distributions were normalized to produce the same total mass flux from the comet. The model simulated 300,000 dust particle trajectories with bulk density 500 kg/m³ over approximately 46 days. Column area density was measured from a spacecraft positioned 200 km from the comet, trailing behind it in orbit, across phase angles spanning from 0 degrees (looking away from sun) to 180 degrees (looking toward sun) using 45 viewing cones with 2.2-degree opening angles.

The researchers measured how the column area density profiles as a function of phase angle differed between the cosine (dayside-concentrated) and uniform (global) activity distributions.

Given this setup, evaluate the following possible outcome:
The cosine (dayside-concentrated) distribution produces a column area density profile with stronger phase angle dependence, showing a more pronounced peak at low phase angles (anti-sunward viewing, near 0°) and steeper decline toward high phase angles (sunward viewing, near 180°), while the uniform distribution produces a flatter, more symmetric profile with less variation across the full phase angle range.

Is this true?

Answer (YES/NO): NO